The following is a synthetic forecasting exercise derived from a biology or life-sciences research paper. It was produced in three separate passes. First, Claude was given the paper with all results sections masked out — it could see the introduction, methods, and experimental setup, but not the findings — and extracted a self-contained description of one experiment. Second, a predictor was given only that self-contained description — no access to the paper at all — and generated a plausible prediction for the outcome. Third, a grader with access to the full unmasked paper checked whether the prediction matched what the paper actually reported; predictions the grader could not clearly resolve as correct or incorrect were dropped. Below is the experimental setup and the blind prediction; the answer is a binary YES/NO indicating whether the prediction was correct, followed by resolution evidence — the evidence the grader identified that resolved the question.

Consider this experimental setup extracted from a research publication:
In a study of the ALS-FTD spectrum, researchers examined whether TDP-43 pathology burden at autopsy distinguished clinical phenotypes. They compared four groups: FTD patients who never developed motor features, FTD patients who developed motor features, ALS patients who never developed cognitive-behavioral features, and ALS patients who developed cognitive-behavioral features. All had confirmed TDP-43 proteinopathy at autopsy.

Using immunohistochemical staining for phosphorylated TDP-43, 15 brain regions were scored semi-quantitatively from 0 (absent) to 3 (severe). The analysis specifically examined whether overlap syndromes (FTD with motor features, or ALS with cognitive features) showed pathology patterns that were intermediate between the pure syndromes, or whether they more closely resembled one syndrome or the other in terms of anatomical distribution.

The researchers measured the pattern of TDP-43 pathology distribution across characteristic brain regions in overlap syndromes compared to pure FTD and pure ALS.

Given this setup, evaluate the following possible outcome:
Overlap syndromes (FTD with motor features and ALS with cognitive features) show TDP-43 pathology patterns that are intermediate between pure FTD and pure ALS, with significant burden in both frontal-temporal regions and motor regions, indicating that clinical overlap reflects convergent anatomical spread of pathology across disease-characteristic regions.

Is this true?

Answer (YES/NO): YES